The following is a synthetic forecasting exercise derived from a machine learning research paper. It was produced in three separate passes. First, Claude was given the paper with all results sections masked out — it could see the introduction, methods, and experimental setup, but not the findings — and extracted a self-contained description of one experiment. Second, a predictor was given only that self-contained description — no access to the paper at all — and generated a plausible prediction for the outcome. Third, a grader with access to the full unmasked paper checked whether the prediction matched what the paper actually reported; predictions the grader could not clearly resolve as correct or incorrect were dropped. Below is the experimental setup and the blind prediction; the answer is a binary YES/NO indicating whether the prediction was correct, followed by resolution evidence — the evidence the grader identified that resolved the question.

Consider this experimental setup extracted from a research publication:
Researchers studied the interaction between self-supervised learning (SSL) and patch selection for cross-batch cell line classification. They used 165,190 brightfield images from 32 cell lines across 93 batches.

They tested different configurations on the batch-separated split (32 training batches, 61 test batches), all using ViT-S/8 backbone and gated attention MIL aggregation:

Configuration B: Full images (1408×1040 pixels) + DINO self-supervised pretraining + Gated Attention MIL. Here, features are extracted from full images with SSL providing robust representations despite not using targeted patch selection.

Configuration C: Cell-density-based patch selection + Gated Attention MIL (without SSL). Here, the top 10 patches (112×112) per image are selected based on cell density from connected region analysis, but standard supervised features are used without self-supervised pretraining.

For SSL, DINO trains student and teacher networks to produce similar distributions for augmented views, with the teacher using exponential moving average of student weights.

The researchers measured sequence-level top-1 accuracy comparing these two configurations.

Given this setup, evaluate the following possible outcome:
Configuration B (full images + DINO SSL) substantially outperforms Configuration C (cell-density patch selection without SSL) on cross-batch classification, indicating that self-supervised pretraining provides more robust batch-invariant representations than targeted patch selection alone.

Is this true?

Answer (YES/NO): YES